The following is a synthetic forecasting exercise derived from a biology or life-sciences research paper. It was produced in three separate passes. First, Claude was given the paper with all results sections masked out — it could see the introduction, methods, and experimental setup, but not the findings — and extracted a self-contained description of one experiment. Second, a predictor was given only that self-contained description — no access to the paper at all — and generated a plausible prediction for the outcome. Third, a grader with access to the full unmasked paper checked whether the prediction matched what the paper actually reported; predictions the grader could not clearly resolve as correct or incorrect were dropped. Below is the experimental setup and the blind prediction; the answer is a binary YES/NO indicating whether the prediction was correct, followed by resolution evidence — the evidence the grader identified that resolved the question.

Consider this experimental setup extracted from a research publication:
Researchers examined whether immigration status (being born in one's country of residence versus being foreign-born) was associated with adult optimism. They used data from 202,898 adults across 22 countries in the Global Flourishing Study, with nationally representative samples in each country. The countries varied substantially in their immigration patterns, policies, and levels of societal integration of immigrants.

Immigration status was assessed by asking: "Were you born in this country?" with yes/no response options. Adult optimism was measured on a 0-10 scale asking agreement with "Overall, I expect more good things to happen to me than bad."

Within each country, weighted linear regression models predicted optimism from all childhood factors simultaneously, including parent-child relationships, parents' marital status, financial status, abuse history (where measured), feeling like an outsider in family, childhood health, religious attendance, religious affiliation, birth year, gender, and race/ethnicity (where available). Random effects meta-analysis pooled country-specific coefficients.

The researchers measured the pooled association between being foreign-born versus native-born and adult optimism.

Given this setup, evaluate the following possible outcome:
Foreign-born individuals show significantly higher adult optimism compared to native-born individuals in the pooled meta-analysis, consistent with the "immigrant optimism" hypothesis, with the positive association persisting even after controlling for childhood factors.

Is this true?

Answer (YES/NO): NO